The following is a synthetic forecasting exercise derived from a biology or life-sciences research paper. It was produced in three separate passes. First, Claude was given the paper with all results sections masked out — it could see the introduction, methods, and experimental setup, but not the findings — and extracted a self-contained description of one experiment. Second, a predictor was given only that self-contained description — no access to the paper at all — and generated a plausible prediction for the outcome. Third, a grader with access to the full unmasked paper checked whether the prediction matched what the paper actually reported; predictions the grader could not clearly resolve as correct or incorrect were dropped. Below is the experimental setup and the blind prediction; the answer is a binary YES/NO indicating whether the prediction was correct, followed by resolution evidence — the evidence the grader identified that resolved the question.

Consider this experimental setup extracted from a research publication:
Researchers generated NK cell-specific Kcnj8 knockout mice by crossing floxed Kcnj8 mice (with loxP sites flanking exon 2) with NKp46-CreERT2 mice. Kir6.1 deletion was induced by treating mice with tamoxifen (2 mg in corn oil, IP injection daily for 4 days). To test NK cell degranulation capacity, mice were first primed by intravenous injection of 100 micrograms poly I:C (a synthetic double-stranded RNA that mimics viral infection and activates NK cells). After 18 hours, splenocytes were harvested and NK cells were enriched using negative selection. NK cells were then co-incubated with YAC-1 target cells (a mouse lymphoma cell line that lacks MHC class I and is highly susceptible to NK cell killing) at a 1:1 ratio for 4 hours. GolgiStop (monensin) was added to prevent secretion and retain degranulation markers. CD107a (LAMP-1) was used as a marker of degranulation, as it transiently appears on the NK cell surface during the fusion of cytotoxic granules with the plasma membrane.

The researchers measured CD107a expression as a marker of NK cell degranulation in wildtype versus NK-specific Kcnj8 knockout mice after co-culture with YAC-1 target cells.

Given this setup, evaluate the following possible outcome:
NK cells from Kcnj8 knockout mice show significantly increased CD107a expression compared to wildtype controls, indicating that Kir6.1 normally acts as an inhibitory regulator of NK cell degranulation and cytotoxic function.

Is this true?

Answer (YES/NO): NO